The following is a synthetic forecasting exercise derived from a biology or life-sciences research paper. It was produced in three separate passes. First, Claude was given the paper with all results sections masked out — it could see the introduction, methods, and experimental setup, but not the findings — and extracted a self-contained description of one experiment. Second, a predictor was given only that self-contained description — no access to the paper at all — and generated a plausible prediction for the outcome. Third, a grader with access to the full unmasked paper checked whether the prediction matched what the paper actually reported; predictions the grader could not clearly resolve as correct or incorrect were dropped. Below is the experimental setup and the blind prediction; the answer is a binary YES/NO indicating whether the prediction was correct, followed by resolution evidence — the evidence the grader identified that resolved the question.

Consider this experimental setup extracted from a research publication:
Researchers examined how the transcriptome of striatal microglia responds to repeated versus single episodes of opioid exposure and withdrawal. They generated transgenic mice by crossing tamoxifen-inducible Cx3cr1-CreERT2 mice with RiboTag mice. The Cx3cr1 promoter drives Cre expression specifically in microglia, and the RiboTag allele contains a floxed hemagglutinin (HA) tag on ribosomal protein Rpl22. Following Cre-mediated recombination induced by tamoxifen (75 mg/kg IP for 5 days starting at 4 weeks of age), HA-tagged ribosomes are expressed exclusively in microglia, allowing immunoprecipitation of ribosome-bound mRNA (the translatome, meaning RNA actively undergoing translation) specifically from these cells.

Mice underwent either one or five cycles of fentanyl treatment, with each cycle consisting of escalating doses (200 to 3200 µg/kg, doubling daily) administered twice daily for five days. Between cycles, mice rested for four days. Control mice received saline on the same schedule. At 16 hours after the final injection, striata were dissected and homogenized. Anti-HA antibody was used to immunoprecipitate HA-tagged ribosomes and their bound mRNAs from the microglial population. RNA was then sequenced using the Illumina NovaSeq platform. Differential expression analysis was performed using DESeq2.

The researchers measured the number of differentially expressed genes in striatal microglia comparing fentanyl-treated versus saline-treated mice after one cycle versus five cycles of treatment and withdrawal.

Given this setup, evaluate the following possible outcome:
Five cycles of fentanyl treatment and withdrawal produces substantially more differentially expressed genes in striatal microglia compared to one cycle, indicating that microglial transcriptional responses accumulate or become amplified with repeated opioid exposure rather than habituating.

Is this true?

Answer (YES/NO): YES